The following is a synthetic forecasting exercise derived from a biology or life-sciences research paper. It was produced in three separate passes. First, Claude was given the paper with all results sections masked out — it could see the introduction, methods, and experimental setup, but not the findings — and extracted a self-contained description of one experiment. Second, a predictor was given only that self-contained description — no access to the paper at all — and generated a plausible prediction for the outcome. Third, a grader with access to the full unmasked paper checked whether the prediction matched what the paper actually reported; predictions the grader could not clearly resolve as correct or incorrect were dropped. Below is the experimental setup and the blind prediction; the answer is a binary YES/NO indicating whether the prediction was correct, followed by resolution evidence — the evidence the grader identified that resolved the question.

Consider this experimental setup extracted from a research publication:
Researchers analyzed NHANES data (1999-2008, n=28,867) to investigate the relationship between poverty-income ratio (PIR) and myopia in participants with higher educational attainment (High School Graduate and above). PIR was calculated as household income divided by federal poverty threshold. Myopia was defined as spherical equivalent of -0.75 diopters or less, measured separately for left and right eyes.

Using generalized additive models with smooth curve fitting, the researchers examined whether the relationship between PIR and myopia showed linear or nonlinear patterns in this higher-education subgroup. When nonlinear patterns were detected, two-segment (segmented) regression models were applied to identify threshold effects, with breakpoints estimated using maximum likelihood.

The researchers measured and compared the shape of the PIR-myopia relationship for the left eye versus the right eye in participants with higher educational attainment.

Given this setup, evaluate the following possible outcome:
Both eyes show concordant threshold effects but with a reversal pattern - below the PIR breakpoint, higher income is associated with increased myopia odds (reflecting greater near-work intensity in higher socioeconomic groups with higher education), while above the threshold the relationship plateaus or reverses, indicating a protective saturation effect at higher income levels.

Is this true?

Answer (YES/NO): NO